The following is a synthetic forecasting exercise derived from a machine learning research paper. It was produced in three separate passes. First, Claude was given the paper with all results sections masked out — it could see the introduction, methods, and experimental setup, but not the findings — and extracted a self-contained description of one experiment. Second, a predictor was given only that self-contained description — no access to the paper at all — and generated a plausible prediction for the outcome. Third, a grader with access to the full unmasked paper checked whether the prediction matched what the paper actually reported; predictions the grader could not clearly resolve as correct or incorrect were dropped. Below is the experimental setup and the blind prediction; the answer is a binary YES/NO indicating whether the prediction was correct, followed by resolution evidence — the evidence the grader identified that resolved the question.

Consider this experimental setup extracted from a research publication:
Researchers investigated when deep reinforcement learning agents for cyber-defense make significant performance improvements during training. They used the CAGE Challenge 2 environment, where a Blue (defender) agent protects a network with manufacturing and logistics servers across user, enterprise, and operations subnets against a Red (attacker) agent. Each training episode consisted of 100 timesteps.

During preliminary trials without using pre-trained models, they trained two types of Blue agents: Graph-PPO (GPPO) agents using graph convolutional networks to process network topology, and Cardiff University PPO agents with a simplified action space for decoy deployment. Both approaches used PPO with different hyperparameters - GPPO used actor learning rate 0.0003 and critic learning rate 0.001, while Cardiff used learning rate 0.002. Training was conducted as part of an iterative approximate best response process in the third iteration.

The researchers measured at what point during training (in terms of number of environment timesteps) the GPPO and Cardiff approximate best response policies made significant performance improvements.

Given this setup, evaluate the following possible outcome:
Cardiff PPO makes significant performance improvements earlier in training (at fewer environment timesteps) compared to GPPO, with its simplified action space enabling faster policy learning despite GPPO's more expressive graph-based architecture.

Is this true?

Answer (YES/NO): YES